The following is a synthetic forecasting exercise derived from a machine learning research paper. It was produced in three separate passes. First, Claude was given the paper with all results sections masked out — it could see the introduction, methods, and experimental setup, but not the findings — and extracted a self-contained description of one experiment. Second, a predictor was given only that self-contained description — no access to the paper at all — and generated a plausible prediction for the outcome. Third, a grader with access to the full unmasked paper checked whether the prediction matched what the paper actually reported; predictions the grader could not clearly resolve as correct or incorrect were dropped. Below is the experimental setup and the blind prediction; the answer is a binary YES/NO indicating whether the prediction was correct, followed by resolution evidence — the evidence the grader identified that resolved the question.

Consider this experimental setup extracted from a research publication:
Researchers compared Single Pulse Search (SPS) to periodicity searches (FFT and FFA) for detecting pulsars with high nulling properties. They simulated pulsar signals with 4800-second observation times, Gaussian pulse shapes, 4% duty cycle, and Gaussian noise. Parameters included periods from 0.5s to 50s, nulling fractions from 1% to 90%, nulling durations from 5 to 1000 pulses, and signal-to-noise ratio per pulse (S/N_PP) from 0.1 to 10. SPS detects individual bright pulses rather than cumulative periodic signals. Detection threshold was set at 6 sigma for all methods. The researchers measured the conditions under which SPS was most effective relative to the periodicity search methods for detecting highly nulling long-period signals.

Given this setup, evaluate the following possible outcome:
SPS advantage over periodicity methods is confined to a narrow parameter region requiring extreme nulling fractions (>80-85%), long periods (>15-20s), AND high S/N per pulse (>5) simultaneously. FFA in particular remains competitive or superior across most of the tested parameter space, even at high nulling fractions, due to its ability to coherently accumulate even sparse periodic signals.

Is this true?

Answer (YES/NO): NO